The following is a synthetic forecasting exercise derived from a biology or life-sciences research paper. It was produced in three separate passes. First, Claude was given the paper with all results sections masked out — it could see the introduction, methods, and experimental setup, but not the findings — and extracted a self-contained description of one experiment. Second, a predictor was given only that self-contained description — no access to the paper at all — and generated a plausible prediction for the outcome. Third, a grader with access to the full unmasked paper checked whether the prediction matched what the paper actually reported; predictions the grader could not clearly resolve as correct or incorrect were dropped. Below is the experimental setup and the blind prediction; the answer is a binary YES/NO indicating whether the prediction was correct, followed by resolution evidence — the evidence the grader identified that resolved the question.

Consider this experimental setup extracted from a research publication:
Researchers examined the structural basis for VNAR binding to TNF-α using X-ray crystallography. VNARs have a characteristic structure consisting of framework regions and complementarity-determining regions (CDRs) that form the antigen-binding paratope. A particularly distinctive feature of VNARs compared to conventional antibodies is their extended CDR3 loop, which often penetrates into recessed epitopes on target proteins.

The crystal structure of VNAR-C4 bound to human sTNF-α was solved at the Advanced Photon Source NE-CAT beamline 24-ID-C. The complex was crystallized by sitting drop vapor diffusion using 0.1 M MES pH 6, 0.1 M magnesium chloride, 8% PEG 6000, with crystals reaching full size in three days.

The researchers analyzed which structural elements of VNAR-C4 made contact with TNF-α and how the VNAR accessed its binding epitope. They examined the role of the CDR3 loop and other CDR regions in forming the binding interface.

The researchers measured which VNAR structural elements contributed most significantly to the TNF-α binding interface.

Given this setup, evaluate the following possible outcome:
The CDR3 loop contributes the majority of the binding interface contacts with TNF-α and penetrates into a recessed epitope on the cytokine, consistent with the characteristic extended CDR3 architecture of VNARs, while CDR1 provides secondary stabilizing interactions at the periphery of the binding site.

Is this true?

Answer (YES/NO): NO